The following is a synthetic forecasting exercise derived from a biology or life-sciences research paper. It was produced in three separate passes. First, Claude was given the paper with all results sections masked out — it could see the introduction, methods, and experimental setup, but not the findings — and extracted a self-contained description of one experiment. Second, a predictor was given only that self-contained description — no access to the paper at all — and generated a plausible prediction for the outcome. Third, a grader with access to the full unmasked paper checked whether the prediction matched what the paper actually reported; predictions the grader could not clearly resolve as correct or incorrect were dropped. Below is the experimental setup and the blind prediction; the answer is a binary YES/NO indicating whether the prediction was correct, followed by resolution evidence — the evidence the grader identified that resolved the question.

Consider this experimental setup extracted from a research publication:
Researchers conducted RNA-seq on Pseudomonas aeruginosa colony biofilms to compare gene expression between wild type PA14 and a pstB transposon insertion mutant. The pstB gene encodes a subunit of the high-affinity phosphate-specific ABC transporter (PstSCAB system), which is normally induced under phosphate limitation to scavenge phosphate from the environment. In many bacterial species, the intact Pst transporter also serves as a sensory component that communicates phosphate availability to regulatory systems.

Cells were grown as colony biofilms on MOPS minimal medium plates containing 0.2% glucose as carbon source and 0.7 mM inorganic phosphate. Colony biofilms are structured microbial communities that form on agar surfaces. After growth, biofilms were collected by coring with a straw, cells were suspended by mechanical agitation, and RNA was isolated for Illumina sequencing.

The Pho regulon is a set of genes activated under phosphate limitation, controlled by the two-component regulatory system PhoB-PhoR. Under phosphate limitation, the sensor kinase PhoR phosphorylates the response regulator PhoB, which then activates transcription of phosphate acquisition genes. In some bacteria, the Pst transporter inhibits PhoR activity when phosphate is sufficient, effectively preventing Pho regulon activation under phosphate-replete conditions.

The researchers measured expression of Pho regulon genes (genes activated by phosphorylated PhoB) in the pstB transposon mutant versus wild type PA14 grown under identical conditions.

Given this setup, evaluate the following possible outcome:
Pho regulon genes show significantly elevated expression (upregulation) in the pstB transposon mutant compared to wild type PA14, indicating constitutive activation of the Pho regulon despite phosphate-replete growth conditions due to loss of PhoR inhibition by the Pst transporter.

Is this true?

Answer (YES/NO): YES